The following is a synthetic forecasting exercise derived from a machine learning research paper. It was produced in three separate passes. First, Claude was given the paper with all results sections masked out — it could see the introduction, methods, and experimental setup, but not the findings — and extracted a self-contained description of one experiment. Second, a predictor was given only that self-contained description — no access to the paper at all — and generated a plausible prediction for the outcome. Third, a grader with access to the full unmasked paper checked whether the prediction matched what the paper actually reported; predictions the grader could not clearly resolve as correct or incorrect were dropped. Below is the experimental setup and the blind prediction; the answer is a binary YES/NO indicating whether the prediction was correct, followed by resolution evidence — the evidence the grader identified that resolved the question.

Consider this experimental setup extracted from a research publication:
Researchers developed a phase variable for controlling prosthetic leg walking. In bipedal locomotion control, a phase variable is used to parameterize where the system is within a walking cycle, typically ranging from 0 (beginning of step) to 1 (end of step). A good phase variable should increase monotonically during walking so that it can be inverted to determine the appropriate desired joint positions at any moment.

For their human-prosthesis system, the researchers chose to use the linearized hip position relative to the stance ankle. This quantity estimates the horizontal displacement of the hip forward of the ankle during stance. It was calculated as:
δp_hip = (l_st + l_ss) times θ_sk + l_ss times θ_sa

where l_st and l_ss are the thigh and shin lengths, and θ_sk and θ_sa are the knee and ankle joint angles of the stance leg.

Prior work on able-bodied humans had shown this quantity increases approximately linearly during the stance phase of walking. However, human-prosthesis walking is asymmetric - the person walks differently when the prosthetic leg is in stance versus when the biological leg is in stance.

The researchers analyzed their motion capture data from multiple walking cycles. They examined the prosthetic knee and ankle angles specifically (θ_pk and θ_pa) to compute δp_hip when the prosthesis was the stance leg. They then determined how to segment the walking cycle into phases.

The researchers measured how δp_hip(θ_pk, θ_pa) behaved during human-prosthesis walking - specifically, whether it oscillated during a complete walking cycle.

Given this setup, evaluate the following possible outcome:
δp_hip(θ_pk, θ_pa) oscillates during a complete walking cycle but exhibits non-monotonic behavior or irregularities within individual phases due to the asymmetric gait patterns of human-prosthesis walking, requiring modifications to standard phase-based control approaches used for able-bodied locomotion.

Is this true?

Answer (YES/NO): NO